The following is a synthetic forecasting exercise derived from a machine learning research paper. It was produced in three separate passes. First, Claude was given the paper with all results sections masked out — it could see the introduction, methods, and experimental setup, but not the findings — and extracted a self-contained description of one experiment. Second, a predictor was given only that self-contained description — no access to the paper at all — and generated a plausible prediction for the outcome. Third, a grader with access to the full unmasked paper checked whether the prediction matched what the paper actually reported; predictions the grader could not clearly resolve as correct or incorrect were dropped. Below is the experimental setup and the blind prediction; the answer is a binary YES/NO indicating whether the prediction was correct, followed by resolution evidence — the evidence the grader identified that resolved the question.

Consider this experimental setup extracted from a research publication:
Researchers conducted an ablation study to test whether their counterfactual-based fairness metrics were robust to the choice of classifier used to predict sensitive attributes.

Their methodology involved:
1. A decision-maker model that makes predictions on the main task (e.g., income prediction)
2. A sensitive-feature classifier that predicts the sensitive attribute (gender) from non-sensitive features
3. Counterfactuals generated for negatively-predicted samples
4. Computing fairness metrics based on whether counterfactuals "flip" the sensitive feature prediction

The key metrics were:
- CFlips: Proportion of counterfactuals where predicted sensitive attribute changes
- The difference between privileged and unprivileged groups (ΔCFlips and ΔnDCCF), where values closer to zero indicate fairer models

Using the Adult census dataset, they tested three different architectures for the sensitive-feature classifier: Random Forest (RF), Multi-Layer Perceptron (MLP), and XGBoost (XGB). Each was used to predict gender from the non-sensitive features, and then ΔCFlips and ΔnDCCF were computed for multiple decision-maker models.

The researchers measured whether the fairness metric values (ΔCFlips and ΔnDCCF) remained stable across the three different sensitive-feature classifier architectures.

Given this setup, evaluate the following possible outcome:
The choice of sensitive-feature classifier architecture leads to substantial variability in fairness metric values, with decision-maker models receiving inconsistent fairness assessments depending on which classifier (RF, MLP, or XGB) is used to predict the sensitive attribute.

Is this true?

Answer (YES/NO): NO